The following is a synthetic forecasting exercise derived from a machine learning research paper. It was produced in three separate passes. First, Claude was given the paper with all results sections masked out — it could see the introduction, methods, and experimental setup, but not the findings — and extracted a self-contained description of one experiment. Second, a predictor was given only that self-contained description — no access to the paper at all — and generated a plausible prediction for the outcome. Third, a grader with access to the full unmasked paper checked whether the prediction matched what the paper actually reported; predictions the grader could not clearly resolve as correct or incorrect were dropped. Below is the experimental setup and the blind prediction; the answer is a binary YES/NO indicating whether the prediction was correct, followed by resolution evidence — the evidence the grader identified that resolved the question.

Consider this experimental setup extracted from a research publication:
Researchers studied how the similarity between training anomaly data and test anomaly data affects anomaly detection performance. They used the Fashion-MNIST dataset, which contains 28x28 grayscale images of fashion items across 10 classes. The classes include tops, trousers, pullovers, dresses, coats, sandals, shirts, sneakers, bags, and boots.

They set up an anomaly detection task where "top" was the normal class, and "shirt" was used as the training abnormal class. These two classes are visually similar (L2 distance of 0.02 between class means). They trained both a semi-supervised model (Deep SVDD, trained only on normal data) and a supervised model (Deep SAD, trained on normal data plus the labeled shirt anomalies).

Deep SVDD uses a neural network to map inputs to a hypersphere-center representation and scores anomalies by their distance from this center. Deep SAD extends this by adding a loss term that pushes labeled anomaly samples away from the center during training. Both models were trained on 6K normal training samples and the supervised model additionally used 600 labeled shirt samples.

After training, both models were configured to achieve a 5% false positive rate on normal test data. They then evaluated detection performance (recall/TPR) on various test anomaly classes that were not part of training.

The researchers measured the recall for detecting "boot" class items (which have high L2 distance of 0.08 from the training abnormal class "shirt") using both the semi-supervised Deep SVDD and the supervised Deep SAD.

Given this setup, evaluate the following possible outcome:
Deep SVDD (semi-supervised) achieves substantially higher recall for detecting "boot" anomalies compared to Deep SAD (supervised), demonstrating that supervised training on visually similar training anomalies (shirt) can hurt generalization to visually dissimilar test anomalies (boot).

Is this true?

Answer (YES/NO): YES